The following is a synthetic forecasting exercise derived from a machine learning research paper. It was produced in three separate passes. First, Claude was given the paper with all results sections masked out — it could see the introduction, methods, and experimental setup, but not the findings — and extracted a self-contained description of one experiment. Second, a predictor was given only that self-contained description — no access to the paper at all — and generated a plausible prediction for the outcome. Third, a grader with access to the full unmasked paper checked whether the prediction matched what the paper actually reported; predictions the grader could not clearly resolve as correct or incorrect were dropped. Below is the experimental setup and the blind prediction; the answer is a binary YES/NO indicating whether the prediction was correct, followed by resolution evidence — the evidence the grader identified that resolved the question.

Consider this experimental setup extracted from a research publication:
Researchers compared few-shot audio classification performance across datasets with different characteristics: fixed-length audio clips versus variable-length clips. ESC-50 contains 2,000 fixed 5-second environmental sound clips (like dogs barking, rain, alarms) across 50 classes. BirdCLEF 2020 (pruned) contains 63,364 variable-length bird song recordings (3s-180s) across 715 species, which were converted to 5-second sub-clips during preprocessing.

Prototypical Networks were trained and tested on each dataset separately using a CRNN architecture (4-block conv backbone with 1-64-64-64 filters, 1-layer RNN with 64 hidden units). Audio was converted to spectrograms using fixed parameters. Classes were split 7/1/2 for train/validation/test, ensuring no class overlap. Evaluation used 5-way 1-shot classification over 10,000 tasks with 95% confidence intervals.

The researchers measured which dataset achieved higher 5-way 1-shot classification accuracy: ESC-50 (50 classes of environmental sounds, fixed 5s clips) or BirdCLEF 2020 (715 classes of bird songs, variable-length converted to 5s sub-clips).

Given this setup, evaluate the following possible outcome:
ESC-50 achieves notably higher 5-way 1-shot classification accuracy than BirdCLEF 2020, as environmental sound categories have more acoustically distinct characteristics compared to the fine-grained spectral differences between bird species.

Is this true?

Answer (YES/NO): YES